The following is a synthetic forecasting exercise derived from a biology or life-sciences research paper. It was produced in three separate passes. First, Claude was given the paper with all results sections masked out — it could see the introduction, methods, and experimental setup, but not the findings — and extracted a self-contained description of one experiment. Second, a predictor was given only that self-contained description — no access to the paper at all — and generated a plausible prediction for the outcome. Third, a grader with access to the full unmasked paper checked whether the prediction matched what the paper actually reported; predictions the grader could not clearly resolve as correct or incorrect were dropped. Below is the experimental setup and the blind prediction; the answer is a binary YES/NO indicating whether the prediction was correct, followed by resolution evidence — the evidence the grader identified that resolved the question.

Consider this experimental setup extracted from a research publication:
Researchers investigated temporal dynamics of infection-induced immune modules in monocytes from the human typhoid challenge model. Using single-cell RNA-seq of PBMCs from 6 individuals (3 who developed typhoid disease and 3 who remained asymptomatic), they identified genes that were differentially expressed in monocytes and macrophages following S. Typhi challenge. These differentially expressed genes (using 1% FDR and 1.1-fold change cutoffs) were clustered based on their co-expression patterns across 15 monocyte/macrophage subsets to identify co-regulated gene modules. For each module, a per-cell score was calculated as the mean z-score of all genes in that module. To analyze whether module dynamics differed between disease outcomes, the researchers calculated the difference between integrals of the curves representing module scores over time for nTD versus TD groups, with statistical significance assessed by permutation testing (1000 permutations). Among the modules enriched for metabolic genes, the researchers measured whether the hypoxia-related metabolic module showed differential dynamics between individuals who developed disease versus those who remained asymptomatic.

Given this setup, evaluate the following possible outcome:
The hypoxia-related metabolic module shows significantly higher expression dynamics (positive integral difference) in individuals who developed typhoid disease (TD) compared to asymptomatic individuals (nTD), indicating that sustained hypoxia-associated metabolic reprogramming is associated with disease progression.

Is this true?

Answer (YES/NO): YES